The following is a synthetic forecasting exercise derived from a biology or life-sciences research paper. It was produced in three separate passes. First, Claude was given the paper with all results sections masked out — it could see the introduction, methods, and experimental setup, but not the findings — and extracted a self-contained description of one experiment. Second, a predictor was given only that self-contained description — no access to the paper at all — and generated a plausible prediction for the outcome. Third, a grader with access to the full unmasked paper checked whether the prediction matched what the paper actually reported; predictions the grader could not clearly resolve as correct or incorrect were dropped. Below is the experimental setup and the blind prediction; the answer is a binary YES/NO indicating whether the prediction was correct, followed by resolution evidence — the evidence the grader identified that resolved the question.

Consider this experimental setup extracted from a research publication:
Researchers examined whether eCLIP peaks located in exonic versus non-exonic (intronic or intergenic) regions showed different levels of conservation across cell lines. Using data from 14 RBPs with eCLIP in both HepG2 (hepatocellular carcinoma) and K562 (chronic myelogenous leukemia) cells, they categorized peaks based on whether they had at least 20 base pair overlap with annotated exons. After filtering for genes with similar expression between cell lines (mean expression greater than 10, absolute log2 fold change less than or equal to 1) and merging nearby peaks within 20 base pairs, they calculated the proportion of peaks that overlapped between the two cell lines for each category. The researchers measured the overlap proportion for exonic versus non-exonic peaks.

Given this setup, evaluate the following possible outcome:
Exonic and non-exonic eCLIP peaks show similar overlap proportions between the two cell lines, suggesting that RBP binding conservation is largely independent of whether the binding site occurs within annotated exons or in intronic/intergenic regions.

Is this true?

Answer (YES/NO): NO